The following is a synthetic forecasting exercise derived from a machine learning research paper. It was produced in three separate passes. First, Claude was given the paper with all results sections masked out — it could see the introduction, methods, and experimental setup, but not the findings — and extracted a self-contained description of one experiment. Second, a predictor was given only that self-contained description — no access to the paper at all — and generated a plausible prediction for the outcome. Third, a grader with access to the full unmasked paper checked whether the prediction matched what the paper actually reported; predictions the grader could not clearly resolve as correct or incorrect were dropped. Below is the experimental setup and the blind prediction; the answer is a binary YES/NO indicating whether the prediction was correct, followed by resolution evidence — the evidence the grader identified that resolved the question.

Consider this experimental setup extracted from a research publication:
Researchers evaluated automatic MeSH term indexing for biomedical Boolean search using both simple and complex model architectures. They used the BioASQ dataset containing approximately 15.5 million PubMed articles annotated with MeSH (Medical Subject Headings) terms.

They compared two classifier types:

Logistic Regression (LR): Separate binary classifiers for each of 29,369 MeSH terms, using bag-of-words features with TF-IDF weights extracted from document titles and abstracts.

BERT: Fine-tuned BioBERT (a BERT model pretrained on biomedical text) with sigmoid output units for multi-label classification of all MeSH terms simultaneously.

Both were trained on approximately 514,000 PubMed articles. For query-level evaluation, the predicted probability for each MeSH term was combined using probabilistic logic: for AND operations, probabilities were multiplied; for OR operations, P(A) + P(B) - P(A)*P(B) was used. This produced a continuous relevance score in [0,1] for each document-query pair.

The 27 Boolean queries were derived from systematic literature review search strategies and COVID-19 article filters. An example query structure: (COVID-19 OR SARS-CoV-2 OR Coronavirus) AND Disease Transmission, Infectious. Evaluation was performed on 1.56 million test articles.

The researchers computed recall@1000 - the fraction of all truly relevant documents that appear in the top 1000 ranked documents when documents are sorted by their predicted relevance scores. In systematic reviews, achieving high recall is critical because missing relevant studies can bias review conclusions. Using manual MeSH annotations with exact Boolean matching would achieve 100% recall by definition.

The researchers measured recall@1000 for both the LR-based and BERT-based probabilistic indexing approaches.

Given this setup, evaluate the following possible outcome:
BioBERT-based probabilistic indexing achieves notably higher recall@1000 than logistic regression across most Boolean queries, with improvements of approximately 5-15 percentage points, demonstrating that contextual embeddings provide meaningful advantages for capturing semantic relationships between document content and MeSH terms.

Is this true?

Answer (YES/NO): NO